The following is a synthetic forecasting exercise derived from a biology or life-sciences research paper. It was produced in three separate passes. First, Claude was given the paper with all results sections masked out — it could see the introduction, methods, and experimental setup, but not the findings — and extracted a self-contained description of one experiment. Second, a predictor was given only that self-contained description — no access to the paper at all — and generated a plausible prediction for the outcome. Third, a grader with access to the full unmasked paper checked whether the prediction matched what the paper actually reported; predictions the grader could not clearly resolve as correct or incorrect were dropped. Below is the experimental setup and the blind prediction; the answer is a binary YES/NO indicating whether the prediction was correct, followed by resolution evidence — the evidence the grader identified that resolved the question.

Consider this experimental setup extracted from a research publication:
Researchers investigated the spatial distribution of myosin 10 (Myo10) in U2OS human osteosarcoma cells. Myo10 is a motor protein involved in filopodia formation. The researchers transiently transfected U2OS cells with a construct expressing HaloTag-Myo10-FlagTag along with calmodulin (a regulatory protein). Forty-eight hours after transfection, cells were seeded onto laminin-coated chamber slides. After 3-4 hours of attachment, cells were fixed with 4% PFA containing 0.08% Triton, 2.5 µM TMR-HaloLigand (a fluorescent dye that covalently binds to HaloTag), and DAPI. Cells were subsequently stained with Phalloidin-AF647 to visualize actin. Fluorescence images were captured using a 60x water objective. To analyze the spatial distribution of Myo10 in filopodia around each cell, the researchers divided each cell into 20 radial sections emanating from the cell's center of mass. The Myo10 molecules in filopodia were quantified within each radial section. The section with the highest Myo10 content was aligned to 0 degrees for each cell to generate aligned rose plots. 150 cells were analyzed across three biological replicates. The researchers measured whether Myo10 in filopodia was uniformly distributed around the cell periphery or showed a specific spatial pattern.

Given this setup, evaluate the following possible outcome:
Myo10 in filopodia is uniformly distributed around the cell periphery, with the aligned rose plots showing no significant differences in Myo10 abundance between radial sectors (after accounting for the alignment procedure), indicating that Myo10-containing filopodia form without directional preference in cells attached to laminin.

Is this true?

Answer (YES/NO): NO